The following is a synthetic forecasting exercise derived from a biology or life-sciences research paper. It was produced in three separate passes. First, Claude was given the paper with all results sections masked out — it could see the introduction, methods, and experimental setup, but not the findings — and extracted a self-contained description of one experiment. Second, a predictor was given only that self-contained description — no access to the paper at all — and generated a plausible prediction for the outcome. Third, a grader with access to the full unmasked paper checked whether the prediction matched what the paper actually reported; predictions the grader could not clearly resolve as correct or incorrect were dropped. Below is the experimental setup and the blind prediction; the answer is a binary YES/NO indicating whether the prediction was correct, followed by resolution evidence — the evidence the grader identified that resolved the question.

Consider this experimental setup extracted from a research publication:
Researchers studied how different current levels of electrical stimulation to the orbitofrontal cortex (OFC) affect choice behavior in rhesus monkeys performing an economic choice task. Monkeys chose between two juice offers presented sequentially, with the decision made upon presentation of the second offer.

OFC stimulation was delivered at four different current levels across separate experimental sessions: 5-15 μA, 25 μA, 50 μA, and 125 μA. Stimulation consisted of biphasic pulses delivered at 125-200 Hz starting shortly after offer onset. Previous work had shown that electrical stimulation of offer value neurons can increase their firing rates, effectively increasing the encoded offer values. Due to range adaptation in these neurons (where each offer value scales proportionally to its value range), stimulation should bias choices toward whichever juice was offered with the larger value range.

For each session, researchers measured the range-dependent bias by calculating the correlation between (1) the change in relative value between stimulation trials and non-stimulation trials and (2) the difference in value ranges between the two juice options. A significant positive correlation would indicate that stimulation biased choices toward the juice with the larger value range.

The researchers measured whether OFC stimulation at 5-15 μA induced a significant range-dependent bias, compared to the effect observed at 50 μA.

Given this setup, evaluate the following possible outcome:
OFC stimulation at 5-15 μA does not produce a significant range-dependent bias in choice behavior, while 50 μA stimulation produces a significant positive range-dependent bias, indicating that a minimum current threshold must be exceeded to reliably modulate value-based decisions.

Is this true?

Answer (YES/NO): YES